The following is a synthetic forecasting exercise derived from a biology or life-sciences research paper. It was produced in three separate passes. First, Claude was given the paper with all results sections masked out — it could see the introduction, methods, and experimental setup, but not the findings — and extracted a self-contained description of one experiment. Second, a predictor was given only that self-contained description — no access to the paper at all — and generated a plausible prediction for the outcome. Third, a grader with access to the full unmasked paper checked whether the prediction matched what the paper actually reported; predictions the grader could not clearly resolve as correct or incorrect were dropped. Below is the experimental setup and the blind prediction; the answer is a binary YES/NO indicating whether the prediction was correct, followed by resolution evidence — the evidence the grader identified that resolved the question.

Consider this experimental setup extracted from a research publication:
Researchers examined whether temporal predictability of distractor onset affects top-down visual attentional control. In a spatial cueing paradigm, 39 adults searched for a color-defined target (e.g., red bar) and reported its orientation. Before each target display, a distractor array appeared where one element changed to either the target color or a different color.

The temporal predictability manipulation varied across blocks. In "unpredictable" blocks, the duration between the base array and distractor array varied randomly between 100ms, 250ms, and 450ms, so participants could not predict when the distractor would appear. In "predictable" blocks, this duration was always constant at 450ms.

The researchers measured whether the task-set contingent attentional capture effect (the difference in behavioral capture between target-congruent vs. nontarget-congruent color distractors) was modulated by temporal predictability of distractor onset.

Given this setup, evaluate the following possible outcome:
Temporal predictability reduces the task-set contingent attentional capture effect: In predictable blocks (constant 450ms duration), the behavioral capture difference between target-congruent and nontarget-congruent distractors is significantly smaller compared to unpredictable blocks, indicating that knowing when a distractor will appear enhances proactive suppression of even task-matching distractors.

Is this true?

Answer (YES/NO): NO